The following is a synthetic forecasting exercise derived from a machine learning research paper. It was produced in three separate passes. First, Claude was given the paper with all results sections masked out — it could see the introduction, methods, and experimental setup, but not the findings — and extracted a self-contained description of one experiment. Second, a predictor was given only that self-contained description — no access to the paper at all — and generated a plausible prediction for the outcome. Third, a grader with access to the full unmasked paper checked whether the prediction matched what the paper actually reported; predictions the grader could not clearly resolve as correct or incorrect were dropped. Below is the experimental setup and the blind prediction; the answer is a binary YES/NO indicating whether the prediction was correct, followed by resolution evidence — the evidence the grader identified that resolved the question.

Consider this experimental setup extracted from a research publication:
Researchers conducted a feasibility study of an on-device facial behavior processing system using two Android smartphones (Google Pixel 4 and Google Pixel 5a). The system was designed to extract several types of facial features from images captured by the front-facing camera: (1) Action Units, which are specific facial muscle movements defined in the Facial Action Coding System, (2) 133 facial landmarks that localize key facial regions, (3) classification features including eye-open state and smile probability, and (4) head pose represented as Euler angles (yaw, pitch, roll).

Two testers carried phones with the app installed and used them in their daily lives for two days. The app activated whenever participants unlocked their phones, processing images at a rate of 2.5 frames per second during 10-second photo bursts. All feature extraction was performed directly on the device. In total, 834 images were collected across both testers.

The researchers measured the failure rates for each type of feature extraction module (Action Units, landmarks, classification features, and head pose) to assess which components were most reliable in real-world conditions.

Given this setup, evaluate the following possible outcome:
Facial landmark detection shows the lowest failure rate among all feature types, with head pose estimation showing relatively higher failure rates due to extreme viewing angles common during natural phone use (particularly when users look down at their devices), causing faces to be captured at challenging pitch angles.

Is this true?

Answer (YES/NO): NO